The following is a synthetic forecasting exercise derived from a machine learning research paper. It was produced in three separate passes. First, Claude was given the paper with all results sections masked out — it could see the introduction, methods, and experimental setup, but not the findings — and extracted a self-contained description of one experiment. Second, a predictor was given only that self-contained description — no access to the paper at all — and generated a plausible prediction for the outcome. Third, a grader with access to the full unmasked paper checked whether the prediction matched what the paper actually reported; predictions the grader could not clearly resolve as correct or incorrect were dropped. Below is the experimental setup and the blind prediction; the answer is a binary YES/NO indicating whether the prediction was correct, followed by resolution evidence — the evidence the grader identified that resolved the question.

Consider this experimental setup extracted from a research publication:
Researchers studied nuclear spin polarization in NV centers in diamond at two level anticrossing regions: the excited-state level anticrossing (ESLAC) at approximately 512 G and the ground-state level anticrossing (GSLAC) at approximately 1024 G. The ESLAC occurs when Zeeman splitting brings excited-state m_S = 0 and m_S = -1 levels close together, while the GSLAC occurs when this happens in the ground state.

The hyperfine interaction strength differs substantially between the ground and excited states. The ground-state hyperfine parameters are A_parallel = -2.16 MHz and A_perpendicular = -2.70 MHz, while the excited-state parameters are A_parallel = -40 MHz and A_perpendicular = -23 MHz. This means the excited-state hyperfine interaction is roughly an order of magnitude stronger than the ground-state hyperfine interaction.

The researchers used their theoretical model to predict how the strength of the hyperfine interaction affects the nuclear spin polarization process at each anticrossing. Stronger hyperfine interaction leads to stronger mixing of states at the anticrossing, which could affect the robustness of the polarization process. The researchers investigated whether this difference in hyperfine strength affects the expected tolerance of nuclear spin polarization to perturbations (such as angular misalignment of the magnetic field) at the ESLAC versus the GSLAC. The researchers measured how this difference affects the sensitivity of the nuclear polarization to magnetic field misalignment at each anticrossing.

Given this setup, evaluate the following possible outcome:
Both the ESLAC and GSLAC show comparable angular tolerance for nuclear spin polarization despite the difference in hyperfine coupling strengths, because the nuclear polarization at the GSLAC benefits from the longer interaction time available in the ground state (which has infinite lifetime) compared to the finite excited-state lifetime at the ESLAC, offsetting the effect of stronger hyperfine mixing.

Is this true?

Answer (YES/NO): NO